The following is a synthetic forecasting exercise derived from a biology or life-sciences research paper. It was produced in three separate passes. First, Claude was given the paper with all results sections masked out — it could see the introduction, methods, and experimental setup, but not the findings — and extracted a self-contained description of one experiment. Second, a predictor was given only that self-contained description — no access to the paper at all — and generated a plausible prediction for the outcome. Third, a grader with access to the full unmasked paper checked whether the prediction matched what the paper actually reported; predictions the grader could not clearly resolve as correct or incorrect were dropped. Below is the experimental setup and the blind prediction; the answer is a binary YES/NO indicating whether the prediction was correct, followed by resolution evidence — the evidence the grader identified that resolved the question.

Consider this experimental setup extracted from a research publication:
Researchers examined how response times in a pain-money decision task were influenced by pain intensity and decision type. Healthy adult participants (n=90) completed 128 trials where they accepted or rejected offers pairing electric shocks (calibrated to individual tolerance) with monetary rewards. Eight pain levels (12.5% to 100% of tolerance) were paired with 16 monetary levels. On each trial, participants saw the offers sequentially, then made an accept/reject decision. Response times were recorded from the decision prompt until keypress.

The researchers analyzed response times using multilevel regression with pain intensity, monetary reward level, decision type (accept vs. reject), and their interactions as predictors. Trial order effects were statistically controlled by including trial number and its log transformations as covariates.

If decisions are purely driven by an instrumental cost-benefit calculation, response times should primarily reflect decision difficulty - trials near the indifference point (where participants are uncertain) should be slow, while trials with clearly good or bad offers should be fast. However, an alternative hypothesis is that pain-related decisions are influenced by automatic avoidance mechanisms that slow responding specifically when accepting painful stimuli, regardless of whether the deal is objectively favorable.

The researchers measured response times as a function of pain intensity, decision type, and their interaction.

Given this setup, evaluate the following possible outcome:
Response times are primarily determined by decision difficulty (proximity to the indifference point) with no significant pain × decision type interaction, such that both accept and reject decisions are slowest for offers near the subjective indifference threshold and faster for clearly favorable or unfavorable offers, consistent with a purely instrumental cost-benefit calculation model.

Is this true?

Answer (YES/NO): NO